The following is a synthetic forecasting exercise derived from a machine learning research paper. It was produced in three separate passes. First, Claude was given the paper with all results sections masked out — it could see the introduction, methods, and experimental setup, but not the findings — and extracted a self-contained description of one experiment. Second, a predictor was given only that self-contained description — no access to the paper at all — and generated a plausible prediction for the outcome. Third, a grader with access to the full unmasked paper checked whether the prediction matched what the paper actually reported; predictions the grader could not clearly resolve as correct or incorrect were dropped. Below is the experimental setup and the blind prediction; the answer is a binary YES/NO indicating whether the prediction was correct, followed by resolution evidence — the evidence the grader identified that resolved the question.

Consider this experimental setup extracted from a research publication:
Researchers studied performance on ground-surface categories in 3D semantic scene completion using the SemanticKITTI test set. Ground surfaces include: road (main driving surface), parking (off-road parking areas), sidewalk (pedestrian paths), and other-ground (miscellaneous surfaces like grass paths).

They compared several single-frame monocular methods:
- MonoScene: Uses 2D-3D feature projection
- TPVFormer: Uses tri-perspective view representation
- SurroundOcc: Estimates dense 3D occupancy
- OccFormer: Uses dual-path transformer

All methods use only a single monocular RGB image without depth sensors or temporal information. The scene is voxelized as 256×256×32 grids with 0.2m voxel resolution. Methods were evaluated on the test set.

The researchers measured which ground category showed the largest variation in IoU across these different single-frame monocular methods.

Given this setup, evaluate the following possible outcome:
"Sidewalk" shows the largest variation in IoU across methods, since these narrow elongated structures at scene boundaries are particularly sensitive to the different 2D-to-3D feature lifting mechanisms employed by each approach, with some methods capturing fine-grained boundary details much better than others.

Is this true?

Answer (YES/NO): NO